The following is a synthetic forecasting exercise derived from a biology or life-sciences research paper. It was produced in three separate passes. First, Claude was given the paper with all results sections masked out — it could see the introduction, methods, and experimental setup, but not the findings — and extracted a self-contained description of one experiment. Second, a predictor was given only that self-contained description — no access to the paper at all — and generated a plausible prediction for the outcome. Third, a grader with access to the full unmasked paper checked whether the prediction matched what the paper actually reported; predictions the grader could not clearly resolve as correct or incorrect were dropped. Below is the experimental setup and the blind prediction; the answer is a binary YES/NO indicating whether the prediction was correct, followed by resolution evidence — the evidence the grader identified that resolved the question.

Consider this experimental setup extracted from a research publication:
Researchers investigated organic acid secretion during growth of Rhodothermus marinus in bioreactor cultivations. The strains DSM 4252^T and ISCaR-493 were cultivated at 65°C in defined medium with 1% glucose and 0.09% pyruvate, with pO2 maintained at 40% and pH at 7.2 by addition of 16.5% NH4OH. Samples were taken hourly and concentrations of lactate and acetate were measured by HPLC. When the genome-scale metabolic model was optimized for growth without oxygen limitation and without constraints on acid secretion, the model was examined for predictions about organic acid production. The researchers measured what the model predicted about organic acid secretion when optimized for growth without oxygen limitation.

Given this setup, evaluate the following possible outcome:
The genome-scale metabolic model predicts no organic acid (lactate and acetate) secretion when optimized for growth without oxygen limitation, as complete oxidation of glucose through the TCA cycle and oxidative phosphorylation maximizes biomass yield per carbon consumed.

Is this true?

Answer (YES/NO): YES